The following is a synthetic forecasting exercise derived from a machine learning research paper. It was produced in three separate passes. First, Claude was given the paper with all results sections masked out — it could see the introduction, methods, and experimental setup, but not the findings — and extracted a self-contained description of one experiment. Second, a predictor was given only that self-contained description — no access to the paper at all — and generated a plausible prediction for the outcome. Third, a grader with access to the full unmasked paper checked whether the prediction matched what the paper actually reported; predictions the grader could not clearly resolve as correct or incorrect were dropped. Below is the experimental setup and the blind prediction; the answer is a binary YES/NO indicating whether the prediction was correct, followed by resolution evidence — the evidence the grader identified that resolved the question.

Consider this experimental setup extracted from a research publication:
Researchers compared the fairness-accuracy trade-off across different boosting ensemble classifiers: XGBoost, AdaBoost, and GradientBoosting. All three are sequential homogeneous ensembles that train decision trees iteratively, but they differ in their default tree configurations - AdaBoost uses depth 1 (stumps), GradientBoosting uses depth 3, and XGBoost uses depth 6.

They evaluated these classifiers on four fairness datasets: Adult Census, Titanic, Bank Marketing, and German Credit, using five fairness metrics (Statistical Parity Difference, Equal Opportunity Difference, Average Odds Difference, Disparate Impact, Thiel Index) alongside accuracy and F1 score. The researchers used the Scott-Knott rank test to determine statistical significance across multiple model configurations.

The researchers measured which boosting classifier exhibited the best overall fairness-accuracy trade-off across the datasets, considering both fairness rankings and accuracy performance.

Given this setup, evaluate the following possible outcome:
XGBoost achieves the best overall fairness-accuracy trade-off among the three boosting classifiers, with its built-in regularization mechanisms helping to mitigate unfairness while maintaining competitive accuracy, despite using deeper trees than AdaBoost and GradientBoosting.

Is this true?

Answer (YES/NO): NO